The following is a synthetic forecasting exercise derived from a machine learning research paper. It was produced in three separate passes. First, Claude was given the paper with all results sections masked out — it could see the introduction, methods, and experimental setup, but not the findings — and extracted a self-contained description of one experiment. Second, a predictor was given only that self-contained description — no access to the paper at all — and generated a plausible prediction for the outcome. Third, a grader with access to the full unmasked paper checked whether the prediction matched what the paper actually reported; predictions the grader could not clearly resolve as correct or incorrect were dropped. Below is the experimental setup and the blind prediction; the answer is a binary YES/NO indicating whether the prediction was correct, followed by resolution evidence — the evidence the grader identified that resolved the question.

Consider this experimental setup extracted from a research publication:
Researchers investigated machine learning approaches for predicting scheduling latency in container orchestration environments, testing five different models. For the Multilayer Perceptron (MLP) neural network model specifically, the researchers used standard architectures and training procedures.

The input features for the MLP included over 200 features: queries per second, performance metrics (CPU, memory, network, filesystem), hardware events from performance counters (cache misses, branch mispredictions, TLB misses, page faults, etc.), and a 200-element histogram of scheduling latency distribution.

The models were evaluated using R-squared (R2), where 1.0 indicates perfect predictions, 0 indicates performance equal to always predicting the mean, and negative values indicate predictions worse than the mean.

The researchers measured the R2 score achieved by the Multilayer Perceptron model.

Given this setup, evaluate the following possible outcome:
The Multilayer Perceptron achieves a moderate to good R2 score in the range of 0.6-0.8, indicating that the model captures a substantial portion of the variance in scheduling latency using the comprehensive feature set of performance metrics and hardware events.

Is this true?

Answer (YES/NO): NO